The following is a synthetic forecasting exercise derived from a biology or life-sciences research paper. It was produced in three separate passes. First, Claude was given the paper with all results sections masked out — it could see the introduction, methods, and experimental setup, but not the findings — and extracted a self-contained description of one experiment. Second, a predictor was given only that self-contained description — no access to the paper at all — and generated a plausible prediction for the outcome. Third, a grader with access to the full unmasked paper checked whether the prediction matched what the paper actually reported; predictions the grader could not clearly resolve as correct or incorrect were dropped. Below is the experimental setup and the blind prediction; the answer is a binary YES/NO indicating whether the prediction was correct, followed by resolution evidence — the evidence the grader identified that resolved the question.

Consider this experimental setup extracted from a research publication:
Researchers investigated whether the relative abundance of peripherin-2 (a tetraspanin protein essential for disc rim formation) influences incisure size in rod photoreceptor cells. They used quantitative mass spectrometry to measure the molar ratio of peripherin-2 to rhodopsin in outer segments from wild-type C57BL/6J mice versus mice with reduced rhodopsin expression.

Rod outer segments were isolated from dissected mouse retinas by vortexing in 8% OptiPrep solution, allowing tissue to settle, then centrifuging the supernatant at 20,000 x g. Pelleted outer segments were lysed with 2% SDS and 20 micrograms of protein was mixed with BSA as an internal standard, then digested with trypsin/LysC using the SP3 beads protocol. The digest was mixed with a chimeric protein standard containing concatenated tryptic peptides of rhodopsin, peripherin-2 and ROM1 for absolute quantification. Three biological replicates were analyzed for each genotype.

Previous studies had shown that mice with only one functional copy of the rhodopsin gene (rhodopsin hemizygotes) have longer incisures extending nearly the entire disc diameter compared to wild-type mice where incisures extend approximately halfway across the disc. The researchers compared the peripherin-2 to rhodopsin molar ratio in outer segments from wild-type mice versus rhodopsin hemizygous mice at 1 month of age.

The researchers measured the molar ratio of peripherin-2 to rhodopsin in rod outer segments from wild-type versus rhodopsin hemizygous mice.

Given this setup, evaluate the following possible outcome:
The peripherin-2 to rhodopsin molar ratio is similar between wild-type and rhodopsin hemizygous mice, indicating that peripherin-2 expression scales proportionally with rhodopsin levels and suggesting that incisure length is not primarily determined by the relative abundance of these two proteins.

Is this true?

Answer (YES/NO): NO